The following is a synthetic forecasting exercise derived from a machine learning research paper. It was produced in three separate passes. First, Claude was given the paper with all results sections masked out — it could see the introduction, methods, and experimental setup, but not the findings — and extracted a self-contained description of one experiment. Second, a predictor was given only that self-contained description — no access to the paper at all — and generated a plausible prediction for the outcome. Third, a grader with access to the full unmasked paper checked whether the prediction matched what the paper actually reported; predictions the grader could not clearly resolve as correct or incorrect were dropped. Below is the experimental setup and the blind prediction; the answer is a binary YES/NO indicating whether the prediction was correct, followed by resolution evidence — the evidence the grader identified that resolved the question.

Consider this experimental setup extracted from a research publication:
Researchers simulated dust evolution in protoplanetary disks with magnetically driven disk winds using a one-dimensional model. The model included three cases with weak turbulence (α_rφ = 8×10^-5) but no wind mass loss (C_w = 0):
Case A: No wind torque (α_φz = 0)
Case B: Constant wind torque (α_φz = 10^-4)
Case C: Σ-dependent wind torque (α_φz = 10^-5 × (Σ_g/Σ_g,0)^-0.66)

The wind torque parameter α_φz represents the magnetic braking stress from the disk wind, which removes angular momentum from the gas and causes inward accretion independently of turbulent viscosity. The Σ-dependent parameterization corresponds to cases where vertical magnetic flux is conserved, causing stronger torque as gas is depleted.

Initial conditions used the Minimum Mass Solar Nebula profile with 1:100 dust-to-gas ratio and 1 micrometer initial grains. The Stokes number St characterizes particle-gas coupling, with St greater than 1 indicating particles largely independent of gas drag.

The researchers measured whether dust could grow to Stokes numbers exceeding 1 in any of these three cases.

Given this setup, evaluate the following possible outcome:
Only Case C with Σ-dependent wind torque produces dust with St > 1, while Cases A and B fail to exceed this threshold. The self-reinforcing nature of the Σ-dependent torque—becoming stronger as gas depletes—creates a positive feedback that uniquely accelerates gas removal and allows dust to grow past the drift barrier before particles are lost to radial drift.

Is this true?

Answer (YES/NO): NO